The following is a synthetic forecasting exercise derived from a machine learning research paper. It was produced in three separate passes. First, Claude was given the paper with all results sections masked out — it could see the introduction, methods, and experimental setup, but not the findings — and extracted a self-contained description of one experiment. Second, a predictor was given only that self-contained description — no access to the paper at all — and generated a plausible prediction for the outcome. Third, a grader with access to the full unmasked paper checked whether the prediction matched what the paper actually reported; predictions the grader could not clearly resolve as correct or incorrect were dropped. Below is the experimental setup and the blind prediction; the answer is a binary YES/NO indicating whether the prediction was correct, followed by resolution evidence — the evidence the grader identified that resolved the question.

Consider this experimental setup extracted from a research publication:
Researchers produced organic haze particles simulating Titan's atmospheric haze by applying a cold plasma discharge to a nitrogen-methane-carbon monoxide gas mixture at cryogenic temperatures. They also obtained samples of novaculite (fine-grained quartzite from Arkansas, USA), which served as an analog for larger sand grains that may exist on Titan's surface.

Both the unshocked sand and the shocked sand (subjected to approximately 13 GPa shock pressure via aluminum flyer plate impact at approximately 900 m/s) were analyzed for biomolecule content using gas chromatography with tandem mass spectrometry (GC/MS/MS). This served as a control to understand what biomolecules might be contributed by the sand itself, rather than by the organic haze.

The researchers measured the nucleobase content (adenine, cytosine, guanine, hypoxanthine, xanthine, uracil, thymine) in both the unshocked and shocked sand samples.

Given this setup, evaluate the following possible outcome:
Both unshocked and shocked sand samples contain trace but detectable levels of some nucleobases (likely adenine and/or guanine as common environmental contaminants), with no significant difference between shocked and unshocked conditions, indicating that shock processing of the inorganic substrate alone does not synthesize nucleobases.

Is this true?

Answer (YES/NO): NO